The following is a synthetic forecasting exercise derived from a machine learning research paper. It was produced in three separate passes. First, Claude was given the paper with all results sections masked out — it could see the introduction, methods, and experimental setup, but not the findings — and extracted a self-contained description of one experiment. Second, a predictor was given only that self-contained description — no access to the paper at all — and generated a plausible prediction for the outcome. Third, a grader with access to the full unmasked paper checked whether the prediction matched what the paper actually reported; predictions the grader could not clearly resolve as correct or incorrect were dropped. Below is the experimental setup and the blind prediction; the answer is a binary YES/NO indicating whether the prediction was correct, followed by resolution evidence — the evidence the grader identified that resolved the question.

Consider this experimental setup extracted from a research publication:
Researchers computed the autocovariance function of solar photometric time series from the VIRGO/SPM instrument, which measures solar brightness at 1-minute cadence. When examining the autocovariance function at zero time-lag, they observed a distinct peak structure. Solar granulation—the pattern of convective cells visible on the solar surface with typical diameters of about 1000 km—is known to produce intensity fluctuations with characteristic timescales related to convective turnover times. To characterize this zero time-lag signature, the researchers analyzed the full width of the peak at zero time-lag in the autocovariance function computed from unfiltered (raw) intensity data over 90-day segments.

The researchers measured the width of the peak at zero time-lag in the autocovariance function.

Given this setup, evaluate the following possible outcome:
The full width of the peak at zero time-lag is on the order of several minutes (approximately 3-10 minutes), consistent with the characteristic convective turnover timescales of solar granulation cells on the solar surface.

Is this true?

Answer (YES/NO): NO